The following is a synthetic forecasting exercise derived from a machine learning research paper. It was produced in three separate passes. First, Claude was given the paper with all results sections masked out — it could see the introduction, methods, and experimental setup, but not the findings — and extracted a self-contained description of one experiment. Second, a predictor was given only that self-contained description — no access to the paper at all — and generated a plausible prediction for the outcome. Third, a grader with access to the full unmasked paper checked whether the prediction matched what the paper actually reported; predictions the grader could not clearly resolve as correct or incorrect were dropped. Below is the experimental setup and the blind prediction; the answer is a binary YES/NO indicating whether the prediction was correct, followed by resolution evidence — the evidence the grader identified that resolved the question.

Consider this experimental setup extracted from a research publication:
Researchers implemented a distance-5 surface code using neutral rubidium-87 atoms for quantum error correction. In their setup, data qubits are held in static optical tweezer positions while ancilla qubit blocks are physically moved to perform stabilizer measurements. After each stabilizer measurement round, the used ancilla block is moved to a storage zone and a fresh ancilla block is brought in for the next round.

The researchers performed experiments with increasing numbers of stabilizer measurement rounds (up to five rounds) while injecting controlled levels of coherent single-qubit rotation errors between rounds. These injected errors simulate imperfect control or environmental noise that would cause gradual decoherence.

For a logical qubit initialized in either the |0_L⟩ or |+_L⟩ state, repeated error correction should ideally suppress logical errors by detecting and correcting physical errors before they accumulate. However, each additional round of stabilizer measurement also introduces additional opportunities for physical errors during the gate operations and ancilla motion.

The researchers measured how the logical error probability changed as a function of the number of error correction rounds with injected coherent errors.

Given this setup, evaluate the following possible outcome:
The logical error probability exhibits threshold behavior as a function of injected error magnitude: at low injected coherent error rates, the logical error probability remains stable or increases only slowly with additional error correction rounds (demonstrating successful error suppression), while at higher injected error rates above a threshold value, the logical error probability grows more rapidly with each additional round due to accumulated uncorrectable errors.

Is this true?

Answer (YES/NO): NO